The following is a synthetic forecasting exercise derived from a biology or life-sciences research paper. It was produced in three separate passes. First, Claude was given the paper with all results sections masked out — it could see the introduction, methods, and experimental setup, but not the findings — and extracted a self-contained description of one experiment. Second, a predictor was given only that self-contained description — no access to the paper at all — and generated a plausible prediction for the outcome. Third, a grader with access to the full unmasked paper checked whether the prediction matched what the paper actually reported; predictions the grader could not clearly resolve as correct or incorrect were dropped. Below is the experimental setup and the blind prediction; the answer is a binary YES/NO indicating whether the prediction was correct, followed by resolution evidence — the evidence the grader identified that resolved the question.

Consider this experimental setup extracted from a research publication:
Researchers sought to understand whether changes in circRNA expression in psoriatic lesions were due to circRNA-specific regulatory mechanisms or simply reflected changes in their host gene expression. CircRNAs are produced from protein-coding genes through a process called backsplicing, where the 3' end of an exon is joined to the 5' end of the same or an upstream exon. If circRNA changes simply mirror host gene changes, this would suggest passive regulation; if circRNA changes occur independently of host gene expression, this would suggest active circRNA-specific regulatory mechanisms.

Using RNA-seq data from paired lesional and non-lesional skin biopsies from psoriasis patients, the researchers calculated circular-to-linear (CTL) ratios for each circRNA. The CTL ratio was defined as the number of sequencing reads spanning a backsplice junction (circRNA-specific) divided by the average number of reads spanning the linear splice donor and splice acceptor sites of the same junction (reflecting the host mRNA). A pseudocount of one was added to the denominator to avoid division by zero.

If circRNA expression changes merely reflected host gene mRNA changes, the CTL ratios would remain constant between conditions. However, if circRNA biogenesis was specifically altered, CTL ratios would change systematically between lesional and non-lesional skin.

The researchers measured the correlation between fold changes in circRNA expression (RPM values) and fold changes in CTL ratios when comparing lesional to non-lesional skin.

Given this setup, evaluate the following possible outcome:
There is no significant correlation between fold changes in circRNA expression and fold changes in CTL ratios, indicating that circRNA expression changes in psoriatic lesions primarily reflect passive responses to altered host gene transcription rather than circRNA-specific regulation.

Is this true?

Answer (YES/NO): NO